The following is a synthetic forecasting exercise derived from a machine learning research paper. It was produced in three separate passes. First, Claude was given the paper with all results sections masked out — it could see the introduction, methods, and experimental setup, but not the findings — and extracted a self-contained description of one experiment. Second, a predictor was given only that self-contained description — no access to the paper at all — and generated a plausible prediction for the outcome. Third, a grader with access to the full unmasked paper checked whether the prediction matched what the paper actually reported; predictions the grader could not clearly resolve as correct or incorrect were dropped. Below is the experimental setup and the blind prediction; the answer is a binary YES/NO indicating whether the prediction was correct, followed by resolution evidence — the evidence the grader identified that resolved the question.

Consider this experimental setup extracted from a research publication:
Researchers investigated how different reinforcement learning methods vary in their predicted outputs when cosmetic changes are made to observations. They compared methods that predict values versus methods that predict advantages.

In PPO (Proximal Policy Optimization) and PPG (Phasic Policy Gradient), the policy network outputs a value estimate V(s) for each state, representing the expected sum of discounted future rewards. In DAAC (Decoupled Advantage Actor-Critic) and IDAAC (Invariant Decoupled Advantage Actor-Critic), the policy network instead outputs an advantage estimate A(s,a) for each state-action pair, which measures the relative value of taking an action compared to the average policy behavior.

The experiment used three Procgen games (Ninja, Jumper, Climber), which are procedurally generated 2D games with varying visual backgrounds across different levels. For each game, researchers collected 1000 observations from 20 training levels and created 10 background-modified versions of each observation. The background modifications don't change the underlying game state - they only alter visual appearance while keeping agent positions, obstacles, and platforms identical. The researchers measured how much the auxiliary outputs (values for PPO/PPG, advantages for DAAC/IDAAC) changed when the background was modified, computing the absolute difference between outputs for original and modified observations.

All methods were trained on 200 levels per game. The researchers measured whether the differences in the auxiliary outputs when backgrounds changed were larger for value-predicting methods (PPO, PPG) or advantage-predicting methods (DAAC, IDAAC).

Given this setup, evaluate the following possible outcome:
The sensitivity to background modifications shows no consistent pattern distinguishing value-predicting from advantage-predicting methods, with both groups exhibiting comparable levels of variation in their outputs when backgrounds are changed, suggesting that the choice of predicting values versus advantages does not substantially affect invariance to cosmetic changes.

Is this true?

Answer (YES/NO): NO